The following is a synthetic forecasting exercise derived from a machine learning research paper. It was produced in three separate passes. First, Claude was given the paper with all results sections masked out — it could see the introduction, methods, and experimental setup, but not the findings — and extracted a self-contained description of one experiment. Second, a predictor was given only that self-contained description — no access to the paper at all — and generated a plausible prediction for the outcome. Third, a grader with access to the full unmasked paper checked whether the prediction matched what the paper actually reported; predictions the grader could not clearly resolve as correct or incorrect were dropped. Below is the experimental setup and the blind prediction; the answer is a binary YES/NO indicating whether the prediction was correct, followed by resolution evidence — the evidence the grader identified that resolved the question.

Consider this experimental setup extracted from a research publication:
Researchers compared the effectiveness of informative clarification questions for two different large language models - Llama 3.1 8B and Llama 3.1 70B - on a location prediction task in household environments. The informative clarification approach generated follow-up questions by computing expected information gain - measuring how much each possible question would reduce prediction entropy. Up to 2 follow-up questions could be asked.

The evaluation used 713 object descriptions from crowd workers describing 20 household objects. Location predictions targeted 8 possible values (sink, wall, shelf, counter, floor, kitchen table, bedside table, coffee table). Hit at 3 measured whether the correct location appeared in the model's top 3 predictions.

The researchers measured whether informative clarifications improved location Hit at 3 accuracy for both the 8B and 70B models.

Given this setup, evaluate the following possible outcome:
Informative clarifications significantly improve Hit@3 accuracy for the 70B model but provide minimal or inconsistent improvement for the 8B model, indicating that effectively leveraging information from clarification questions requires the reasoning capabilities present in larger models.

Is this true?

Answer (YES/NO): NO